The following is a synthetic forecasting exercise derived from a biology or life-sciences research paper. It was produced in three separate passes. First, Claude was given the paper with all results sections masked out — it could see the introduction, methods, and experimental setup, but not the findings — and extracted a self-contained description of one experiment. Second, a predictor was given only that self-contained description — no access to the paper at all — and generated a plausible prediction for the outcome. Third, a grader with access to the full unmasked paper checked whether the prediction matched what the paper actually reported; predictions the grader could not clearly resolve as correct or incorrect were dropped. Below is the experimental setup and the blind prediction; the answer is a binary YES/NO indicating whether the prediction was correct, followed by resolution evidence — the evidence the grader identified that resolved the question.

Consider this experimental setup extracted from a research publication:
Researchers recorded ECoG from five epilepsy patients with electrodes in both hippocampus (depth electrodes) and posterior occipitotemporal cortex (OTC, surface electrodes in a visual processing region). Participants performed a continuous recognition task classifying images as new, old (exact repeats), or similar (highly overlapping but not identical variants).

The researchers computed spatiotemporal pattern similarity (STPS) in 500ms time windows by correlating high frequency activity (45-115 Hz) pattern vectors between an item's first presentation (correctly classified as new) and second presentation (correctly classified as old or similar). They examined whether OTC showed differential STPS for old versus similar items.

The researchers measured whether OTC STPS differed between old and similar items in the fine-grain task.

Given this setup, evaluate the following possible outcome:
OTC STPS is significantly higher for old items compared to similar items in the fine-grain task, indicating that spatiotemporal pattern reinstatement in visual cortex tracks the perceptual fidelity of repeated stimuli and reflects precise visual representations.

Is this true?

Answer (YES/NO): NO